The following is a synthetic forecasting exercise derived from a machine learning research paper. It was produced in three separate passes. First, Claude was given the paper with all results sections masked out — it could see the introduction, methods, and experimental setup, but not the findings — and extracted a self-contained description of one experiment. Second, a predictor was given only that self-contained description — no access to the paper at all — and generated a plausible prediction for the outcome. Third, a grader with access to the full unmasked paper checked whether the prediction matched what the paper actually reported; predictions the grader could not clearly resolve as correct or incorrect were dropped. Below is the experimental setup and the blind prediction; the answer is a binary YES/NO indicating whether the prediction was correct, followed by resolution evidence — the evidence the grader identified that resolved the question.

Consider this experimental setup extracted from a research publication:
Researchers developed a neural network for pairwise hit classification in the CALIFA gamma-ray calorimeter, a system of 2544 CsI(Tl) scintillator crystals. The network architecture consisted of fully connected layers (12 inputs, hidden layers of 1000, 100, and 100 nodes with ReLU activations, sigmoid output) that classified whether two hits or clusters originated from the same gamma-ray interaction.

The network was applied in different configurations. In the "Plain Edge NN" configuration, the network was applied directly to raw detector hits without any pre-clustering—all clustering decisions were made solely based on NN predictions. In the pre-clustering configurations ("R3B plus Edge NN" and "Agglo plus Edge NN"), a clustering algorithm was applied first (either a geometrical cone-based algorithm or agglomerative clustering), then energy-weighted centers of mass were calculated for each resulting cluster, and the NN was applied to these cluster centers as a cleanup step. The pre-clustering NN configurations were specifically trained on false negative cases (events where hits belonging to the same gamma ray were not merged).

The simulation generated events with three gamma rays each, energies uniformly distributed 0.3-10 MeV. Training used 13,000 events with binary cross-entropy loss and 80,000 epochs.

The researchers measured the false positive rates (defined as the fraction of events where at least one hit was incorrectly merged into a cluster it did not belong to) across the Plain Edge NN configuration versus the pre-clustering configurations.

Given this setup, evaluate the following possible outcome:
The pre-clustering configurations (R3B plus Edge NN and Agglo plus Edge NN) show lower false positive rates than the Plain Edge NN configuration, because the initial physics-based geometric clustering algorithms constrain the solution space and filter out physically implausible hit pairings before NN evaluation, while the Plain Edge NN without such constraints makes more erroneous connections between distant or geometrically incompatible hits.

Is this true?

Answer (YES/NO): NO